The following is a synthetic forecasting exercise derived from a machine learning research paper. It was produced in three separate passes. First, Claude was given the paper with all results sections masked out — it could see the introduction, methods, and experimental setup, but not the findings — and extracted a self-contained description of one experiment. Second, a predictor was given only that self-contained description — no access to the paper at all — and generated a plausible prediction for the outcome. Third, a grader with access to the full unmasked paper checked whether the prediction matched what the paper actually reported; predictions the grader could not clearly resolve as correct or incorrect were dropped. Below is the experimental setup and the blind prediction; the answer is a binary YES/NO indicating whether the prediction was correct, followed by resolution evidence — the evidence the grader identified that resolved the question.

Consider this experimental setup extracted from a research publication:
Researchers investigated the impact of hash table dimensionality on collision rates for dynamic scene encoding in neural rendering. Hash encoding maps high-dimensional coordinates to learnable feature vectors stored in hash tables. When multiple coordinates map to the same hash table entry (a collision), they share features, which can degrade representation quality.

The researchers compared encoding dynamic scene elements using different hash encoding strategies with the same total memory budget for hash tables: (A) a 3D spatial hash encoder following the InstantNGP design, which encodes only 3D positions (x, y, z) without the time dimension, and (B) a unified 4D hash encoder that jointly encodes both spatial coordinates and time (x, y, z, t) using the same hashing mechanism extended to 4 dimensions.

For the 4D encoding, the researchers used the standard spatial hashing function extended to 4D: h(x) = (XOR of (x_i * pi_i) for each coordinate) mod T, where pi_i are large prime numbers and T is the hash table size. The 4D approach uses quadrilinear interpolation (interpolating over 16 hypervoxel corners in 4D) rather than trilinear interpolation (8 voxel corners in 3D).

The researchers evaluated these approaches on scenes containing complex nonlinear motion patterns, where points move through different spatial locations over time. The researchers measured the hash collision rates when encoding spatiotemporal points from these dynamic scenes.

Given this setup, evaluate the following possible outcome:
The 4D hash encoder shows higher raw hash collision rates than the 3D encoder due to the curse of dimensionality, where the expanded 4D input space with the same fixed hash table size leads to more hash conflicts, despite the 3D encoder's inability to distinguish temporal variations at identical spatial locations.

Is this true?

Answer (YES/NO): YES